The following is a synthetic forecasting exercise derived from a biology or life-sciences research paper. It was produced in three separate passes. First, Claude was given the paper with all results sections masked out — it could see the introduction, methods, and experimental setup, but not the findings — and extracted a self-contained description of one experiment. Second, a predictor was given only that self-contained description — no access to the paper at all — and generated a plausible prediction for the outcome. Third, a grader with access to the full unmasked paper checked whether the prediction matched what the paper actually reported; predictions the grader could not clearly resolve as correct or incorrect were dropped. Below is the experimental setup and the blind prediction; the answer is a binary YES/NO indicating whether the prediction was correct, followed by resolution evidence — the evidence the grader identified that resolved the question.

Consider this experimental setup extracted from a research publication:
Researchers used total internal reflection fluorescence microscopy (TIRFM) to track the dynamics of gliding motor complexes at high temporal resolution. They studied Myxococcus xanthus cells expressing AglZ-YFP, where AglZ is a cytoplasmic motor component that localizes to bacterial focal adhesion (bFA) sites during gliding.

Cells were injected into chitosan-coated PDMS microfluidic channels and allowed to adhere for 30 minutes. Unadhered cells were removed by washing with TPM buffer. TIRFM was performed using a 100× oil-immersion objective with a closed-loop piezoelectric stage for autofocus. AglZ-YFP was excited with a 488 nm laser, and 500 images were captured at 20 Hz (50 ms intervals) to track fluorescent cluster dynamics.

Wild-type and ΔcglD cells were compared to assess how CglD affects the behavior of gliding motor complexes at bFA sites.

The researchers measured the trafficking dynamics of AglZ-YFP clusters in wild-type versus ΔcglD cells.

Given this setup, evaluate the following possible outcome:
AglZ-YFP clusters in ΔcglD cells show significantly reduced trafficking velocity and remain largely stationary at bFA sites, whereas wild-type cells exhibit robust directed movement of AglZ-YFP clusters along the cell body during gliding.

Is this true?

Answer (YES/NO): NO